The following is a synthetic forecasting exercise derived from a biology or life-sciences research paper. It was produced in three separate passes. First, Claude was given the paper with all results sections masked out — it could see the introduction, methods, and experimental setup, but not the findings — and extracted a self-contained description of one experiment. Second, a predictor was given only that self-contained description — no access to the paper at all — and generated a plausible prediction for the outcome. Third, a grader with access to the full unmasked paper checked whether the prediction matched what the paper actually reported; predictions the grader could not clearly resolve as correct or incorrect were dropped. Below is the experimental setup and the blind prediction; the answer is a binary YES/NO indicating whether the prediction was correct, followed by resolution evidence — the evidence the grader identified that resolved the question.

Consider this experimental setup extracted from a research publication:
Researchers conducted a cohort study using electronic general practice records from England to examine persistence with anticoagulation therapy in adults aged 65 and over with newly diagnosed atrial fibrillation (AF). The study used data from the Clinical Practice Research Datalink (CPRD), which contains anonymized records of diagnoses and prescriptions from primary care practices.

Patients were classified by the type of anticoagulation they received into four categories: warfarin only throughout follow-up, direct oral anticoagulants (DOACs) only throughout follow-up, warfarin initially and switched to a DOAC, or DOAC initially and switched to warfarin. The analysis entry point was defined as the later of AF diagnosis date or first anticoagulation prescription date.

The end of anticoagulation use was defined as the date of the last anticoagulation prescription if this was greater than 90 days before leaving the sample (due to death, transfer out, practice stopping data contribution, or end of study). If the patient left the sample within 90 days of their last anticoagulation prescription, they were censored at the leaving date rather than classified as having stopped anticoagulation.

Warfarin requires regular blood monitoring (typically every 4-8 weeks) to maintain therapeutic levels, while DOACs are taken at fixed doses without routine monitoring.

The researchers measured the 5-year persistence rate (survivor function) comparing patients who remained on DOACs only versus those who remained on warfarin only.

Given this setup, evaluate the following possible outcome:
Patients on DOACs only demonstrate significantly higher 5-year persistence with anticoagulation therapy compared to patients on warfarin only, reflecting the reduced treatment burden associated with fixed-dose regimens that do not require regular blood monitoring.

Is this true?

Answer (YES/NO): YES